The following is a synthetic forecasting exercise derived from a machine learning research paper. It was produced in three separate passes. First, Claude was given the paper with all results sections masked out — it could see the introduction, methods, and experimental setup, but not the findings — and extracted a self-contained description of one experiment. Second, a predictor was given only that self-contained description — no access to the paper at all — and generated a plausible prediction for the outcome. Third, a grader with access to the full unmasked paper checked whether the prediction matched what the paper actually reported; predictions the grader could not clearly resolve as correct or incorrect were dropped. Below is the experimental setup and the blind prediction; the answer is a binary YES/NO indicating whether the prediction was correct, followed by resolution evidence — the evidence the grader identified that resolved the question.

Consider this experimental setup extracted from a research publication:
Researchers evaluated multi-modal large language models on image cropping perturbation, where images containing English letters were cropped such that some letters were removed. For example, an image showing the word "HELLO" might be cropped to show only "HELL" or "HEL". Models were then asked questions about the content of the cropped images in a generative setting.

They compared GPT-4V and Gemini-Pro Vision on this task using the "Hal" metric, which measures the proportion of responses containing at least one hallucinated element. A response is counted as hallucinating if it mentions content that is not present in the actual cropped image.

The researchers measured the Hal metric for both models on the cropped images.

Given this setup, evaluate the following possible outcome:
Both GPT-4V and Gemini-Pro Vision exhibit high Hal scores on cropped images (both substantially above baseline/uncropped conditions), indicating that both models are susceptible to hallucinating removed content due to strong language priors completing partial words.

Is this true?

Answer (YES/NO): YES